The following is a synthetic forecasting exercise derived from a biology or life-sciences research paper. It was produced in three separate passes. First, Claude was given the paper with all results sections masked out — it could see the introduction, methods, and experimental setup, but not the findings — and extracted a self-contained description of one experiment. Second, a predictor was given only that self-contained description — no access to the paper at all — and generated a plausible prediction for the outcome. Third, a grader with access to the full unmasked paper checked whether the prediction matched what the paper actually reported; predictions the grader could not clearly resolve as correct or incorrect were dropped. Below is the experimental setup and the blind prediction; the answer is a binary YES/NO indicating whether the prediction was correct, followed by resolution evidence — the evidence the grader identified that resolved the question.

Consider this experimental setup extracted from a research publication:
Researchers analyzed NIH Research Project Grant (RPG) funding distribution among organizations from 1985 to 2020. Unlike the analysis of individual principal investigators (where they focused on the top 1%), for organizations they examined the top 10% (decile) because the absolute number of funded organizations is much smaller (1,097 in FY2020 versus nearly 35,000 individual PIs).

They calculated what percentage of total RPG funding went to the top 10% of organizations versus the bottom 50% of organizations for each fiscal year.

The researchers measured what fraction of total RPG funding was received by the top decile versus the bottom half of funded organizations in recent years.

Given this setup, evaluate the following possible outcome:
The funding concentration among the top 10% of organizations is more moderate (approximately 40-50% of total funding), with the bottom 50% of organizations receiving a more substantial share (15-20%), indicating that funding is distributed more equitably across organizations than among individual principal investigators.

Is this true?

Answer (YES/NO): NO